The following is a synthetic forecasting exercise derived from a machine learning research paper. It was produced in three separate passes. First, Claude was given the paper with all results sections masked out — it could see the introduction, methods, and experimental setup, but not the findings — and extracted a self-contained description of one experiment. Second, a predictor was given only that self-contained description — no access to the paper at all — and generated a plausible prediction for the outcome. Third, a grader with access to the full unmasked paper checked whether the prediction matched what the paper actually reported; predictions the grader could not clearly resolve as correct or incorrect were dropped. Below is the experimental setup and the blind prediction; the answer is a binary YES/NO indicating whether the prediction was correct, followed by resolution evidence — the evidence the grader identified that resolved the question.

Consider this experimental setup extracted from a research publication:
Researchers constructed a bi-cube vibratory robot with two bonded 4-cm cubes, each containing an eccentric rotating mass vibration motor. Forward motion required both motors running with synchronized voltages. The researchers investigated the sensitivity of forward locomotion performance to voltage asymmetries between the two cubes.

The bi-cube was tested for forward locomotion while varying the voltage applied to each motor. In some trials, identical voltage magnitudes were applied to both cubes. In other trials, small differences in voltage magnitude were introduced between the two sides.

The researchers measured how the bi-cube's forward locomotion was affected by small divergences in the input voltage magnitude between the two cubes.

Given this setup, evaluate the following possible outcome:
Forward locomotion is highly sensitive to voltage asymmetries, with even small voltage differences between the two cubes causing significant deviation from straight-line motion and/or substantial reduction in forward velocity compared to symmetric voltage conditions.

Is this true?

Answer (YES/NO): YES